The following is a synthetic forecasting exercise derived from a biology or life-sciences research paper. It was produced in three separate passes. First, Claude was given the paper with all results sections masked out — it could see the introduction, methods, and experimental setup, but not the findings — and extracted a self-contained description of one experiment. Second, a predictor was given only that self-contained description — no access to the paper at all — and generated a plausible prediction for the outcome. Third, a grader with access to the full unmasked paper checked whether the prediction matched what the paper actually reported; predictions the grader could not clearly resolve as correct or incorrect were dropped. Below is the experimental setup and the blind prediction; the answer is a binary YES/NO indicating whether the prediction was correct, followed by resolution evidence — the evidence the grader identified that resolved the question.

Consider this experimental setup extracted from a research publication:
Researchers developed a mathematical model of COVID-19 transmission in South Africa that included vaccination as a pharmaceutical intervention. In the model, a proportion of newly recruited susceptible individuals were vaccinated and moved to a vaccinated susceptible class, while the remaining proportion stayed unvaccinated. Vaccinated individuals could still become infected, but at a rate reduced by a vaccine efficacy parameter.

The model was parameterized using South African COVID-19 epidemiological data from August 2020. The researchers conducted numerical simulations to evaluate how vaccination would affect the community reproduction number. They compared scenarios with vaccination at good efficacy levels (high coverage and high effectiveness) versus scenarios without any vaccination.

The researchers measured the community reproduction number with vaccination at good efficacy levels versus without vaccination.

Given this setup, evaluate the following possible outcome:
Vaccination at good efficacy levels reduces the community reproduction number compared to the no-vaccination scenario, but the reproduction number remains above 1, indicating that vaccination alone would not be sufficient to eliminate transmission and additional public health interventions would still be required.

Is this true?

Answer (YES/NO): YES